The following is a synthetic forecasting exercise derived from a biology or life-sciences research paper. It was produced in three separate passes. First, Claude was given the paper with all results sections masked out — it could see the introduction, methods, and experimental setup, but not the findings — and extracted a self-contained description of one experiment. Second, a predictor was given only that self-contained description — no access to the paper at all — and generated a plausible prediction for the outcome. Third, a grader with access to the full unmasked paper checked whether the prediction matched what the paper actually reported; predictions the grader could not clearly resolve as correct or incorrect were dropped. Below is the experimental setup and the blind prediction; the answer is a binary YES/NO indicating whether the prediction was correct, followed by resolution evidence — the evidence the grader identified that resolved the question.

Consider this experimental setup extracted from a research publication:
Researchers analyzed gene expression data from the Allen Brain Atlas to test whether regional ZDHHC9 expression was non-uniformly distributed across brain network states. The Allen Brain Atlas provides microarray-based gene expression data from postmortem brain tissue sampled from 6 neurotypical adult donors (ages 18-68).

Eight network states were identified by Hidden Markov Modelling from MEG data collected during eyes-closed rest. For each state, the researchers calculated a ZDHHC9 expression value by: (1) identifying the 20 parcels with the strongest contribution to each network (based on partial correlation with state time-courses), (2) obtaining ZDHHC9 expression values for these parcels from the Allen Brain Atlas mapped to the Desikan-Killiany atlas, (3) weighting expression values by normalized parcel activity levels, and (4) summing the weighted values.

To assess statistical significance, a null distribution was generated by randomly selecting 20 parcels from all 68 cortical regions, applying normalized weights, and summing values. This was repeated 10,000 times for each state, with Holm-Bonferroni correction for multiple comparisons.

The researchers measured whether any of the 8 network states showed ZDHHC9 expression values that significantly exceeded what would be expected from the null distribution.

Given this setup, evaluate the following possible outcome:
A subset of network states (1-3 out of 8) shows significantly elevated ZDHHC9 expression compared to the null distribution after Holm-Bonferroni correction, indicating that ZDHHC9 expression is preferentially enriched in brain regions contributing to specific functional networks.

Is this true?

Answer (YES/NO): YES